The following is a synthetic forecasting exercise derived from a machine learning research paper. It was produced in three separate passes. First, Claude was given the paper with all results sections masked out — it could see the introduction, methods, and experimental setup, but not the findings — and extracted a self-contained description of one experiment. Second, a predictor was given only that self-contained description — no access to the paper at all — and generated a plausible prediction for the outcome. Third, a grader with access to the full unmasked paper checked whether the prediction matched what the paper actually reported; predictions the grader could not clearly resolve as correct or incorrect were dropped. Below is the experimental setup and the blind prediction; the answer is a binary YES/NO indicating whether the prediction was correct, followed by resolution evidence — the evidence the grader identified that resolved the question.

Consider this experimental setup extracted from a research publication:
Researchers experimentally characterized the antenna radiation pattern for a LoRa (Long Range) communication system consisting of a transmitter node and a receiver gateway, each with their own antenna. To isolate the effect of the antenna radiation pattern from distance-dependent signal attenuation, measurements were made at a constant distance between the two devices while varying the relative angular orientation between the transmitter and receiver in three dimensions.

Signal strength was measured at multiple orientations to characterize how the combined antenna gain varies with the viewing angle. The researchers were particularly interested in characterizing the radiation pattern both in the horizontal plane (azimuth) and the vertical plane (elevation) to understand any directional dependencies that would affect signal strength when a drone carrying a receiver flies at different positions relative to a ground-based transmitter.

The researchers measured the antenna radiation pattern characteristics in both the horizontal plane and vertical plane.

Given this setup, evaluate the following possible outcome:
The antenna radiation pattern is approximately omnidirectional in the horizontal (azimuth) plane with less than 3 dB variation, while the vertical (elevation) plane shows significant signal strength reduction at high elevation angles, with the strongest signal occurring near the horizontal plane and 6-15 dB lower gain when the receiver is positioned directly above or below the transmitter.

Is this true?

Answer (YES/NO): NO